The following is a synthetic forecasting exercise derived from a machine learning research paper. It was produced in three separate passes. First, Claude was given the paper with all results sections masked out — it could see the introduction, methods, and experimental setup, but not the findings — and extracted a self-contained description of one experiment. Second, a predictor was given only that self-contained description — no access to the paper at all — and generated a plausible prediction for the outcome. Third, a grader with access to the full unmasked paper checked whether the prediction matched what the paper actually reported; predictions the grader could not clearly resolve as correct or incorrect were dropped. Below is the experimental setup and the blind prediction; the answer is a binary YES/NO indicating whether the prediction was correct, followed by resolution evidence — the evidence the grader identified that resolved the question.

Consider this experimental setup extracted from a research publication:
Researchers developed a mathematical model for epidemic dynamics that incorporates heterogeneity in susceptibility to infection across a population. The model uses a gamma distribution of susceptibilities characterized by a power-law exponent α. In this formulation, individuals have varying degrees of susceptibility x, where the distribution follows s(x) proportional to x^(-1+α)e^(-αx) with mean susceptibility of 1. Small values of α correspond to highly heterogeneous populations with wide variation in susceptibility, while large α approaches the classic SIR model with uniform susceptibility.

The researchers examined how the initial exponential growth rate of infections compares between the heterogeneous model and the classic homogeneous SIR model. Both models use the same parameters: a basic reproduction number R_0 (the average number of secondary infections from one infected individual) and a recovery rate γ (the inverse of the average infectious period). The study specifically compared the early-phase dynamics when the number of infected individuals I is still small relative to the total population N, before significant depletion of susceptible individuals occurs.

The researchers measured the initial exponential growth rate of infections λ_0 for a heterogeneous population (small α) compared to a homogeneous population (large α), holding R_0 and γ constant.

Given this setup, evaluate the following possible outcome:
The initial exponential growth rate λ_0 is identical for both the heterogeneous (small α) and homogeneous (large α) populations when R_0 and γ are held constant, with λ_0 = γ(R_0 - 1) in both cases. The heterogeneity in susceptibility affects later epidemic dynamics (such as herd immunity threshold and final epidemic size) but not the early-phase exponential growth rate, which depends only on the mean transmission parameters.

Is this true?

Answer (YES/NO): YES